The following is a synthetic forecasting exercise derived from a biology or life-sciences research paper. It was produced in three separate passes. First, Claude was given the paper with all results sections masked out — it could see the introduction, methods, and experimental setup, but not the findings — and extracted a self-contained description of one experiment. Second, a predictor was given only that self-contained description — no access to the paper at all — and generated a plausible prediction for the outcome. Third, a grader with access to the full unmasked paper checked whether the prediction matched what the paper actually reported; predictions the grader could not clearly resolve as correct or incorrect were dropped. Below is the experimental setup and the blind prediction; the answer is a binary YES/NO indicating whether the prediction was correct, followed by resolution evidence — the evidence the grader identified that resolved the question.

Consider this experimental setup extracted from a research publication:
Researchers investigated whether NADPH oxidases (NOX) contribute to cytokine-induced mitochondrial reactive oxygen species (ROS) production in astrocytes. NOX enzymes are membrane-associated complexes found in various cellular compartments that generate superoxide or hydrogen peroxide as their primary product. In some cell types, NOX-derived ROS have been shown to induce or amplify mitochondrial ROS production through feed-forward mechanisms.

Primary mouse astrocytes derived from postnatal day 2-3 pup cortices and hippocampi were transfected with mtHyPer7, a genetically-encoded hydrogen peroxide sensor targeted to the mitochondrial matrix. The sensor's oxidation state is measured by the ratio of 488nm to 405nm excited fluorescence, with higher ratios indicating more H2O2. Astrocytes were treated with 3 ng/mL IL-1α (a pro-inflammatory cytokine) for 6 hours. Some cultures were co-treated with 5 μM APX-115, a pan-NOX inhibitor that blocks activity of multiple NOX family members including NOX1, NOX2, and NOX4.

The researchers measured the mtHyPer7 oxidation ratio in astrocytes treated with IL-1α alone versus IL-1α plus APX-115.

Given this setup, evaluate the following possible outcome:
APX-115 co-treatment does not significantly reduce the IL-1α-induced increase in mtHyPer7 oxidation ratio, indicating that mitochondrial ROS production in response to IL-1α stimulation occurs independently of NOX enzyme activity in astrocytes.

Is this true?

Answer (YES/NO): YES